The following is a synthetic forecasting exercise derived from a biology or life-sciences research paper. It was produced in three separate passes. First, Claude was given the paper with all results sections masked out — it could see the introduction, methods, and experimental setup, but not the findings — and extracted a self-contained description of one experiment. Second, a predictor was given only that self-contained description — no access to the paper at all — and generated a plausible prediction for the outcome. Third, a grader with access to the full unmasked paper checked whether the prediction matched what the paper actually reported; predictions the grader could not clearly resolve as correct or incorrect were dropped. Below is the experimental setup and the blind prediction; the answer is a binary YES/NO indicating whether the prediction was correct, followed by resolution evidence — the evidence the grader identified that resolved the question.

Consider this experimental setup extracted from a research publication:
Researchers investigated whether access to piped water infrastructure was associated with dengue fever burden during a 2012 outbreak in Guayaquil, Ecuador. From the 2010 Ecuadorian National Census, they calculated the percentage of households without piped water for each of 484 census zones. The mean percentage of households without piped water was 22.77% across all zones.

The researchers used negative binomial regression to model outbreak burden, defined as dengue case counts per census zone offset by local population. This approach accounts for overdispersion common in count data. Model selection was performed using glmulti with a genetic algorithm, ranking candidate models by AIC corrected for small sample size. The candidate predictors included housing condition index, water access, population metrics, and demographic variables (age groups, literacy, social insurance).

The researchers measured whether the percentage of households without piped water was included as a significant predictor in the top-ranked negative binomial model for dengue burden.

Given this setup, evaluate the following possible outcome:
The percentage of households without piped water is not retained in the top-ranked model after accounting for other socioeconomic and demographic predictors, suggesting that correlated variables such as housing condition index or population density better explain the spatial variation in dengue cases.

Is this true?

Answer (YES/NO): YES